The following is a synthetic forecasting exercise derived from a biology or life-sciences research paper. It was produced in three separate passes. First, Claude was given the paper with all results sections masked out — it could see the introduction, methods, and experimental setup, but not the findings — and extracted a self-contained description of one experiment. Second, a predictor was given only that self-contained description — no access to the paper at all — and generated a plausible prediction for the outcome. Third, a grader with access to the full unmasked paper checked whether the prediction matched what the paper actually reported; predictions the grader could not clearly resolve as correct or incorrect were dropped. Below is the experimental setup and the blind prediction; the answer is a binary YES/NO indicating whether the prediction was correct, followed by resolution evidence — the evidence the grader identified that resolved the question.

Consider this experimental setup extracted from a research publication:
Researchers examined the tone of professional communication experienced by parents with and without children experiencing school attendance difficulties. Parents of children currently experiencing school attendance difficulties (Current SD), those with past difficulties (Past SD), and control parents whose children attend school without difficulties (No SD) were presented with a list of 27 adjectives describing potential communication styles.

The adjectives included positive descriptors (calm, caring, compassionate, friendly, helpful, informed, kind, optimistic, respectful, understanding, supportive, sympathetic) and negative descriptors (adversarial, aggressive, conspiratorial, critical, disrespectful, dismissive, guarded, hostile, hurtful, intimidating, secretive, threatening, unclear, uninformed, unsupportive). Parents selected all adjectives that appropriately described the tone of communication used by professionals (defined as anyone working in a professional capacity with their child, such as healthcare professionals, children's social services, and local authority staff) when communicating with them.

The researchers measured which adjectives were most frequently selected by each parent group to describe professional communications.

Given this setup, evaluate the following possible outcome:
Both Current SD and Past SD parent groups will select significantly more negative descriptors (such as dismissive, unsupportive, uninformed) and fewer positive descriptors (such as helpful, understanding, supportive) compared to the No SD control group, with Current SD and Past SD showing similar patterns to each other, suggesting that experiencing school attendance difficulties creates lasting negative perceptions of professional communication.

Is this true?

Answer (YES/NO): YES